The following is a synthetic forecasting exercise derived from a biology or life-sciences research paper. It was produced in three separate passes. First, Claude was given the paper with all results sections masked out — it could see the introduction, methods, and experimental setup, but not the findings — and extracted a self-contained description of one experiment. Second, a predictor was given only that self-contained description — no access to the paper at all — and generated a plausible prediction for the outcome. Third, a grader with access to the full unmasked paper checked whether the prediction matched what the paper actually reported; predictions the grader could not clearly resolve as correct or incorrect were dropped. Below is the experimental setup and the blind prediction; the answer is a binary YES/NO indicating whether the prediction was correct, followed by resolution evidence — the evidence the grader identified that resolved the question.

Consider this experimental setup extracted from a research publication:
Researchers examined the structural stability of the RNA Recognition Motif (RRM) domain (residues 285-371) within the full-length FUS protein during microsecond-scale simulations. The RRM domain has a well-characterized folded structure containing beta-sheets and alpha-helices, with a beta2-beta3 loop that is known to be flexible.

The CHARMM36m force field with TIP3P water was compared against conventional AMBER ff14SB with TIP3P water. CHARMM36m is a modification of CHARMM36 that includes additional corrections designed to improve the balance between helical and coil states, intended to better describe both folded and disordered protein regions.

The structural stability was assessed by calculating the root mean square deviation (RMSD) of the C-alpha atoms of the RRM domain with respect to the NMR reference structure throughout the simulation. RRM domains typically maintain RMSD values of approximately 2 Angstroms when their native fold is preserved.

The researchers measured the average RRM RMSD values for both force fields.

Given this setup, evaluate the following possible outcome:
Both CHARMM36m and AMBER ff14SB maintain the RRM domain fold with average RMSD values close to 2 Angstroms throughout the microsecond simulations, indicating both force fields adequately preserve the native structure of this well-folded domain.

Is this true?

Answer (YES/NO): YES